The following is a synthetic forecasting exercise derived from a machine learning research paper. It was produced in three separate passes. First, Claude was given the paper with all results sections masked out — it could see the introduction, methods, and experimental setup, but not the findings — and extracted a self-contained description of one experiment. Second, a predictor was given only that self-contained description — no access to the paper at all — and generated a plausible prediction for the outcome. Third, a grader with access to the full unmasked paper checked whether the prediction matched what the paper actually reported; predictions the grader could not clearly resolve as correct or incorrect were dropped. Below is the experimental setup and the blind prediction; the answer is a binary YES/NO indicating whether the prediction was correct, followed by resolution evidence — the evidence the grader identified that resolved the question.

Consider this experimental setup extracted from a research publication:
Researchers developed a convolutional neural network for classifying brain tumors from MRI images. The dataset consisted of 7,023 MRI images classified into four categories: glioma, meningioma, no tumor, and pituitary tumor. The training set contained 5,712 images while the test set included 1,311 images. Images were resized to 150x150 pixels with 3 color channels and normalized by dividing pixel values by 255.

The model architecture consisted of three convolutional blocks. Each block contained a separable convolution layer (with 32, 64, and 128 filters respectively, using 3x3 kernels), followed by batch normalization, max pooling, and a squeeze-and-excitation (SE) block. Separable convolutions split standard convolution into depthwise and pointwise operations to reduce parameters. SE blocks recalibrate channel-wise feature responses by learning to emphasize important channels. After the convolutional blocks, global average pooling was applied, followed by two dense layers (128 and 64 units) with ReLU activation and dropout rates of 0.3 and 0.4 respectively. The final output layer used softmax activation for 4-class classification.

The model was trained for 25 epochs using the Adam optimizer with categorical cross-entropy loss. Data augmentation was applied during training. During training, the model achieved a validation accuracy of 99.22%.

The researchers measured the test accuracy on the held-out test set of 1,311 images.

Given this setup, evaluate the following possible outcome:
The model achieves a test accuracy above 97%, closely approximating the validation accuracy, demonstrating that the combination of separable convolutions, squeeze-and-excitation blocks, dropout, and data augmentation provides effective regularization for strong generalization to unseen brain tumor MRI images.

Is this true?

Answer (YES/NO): YES